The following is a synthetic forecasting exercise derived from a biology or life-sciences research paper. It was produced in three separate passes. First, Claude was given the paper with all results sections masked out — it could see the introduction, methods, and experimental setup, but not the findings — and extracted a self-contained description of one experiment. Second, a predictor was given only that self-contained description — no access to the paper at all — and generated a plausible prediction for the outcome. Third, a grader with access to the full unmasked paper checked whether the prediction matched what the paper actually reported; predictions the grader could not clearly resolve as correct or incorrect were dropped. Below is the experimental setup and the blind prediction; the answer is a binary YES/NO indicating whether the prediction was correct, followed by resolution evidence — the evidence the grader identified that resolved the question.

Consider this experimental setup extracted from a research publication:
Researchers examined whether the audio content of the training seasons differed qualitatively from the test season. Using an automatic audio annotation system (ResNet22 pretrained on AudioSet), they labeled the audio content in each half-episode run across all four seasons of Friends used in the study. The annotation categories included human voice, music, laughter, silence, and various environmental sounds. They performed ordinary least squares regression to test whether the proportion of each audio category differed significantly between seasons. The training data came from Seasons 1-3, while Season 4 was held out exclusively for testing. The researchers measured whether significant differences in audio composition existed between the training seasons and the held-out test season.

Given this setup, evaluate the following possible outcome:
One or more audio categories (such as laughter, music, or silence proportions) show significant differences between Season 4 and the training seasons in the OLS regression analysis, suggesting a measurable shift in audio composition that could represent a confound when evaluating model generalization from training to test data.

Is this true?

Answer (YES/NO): NO